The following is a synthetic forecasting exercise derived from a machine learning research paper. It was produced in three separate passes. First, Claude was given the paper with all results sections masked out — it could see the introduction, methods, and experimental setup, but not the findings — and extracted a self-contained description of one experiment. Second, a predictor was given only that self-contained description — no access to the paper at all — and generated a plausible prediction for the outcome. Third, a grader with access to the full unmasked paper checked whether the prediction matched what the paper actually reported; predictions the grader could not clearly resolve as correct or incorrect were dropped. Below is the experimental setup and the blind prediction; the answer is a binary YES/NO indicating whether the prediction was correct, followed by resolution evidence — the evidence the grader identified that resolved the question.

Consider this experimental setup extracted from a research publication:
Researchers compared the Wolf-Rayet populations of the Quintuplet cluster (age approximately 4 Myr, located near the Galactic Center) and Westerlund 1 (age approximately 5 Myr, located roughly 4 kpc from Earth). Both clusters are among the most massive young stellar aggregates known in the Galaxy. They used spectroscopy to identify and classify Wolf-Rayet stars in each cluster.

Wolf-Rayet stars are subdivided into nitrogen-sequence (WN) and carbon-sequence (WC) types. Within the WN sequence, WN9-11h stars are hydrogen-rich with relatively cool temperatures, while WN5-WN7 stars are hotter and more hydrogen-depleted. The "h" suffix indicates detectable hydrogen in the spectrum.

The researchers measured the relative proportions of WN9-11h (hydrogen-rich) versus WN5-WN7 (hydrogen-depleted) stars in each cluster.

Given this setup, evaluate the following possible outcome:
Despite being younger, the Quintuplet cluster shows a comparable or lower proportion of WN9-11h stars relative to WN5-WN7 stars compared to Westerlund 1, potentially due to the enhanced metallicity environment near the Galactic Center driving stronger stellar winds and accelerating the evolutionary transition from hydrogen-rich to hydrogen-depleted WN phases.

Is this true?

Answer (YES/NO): NO